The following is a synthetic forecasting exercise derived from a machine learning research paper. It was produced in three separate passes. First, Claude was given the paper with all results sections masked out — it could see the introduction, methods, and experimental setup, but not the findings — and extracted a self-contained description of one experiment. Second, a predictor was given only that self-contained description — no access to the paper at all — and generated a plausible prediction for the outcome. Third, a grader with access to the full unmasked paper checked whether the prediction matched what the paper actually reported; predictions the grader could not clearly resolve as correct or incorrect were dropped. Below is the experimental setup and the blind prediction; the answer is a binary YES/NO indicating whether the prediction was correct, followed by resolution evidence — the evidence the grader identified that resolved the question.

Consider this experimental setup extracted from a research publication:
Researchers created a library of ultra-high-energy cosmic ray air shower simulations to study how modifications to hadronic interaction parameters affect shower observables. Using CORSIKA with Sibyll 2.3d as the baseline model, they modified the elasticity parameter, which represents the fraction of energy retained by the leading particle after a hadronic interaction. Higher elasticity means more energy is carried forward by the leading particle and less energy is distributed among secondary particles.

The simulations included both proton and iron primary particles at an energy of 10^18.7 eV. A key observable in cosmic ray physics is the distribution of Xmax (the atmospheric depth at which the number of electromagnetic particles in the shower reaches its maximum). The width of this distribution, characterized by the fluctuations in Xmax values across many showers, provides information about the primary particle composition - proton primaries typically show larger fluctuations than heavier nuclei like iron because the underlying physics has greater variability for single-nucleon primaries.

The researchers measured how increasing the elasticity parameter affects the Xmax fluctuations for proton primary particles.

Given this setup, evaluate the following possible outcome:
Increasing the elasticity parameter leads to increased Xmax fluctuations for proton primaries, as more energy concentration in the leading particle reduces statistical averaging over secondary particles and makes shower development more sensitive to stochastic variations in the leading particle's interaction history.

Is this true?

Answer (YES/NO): YES